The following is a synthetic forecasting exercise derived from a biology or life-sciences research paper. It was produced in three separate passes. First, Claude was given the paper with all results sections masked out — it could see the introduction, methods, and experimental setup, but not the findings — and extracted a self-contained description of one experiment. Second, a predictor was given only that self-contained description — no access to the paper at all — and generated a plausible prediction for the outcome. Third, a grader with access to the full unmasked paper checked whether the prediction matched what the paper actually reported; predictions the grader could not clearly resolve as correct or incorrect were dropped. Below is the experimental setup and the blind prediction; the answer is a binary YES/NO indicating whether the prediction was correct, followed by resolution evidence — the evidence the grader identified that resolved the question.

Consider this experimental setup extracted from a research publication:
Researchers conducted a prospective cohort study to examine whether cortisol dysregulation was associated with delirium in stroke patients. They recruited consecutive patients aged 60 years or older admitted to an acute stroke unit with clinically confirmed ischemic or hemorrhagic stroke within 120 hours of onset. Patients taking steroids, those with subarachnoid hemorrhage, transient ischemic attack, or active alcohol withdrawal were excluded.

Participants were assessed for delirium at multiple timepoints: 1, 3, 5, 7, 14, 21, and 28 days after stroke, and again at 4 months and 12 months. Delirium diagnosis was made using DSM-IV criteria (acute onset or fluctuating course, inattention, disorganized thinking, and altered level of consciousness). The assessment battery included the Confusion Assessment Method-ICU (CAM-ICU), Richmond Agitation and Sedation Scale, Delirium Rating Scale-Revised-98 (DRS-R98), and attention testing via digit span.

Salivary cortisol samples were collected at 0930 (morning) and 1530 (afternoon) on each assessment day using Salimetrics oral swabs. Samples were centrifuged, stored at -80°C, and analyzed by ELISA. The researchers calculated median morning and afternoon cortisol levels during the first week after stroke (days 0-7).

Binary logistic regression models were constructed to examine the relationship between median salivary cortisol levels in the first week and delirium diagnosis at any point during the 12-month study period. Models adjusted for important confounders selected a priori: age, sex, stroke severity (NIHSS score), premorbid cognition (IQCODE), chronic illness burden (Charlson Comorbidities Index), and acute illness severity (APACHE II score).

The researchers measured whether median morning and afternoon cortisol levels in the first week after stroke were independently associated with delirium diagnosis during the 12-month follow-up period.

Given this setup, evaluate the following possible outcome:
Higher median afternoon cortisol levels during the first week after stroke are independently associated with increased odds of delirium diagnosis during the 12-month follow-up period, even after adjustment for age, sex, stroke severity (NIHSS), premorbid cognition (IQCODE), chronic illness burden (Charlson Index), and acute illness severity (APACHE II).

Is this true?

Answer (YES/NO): NO